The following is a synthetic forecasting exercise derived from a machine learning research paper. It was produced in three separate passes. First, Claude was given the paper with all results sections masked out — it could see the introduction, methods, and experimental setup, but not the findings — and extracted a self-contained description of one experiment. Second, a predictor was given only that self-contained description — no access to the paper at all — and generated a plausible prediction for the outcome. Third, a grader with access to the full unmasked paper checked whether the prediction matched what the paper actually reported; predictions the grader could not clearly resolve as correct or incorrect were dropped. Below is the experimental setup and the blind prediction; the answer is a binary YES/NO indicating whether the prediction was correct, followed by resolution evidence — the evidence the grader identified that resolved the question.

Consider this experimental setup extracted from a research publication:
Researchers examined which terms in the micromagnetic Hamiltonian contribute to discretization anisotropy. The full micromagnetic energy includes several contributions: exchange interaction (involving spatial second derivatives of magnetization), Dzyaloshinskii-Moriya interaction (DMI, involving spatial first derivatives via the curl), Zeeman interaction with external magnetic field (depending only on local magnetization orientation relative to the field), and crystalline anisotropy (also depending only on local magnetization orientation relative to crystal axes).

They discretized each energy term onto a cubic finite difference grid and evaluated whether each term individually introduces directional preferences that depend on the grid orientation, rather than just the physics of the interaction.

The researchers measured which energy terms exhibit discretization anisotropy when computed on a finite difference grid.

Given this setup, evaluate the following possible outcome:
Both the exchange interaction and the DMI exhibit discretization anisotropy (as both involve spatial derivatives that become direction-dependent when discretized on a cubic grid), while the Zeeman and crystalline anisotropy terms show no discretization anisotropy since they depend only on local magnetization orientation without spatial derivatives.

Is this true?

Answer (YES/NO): YES